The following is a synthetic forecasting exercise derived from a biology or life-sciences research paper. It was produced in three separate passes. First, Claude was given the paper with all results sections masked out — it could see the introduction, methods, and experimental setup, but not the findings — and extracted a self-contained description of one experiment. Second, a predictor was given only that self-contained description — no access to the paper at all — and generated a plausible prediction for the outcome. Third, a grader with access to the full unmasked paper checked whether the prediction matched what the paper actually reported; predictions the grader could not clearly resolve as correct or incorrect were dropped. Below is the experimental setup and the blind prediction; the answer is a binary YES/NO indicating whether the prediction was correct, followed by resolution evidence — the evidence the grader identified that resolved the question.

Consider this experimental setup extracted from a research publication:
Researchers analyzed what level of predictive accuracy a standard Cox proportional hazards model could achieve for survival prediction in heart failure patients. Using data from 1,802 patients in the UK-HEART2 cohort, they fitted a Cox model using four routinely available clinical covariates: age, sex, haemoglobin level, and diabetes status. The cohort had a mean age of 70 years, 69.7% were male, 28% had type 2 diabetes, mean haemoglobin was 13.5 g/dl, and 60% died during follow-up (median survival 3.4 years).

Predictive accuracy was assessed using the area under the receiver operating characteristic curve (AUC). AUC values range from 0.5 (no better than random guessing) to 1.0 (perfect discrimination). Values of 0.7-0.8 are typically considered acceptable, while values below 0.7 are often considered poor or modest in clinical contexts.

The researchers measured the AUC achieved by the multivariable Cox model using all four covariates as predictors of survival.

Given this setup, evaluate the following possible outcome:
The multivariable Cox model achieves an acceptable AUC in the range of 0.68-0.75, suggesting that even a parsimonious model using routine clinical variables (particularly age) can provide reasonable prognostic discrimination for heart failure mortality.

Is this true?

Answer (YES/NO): NO